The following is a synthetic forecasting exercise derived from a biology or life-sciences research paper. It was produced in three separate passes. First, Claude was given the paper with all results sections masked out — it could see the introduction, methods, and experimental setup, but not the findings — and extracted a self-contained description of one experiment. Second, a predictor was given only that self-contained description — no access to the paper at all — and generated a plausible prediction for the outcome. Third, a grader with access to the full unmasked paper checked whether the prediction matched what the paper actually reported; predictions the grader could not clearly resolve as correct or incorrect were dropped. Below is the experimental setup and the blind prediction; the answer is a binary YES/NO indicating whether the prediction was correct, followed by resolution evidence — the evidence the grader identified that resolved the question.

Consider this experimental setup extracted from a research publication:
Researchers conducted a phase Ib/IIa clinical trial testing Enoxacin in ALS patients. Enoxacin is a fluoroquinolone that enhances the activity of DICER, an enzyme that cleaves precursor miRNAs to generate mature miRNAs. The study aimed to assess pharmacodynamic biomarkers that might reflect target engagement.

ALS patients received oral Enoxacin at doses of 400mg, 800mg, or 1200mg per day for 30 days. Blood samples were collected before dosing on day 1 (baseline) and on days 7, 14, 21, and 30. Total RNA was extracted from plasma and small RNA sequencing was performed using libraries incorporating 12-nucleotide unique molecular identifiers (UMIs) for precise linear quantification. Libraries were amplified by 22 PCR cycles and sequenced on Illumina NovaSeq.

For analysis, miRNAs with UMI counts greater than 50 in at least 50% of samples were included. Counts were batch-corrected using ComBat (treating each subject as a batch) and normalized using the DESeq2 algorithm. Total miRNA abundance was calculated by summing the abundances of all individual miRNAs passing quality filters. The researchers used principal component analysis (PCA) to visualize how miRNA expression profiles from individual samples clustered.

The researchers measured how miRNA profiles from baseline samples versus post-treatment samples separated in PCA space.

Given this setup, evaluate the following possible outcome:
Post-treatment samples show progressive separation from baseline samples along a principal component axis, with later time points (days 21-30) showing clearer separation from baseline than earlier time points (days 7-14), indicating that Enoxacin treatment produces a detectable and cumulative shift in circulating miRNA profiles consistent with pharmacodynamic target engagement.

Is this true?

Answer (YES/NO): NO